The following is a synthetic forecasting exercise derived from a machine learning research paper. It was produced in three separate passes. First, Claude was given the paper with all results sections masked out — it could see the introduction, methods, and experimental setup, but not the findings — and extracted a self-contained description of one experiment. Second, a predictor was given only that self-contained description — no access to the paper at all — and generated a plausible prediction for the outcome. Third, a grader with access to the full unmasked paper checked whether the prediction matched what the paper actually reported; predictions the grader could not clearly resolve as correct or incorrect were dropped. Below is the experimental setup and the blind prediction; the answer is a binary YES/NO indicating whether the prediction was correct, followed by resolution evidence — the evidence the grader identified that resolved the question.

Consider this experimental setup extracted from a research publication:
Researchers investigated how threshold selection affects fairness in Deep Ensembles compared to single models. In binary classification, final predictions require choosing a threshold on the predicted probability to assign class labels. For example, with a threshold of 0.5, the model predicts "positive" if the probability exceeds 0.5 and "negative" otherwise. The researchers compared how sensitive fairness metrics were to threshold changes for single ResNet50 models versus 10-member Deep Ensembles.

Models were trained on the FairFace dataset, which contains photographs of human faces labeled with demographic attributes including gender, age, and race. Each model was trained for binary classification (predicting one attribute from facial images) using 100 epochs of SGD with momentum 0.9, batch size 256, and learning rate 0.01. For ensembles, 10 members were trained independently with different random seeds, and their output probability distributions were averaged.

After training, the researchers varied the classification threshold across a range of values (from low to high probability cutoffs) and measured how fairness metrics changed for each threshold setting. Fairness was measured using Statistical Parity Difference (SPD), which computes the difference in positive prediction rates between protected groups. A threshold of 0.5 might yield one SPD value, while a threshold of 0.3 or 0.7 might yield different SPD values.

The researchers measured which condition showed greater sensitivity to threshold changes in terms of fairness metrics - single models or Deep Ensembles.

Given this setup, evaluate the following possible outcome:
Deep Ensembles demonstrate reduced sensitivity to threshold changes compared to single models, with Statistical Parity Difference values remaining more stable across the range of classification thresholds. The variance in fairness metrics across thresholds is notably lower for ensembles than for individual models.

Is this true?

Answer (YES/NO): NO